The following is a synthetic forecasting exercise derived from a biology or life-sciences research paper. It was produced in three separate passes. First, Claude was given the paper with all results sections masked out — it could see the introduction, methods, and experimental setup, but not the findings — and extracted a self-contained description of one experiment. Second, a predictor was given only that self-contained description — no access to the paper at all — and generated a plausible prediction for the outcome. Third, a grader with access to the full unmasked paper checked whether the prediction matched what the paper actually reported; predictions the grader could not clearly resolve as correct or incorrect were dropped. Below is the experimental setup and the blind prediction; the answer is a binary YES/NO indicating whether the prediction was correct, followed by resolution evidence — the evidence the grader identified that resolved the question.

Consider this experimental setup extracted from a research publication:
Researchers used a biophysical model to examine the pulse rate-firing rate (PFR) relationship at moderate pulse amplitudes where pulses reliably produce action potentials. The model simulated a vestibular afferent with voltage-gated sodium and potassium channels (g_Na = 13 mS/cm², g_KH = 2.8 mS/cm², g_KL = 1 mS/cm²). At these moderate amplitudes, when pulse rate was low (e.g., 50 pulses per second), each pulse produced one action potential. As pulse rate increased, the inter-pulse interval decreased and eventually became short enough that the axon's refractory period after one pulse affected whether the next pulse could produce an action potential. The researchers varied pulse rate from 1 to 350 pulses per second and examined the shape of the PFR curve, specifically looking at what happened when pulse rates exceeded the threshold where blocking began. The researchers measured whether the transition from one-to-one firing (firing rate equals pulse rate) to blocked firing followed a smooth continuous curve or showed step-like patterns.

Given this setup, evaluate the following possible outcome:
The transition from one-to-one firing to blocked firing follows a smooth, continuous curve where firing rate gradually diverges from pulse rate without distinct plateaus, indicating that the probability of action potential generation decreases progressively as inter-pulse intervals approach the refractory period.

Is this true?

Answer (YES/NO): NO